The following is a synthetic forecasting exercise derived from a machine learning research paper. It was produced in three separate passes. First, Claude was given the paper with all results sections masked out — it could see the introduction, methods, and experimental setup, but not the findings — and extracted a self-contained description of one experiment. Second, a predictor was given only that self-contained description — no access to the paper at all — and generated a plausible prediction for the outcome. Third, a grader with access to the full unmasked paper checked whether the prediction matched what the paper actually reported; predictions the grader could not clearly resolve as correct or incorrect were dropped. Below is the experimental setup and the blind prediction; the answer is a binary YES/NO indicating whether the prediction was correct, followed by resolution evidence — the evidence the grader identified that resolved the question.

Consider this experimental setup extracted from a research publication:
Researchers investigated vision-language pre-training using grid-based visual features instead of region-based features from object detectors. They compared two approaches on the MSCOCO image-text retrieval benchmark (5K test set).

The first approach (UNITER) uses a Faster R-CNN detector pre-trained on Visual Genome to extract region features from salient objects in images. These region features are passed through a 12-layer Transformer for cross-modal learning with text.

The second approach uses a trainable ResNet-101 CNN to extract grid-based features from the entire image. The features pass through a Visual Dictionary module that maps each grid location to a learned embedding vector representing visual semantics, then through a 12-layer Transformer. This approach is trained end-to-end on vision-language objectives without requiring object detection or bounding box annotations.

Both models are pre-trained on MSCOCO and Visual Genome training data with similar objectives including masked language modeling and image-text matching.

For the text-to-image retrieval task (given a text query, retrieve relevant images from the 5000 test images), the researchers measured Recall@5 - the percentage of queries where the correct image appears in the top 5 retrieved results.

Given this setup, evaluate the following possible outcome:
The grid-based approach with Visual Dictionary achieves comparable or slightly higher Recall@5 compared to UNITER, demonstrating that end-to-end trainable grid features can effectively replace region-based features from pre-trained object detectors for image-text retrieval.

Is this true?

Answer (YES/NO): NO